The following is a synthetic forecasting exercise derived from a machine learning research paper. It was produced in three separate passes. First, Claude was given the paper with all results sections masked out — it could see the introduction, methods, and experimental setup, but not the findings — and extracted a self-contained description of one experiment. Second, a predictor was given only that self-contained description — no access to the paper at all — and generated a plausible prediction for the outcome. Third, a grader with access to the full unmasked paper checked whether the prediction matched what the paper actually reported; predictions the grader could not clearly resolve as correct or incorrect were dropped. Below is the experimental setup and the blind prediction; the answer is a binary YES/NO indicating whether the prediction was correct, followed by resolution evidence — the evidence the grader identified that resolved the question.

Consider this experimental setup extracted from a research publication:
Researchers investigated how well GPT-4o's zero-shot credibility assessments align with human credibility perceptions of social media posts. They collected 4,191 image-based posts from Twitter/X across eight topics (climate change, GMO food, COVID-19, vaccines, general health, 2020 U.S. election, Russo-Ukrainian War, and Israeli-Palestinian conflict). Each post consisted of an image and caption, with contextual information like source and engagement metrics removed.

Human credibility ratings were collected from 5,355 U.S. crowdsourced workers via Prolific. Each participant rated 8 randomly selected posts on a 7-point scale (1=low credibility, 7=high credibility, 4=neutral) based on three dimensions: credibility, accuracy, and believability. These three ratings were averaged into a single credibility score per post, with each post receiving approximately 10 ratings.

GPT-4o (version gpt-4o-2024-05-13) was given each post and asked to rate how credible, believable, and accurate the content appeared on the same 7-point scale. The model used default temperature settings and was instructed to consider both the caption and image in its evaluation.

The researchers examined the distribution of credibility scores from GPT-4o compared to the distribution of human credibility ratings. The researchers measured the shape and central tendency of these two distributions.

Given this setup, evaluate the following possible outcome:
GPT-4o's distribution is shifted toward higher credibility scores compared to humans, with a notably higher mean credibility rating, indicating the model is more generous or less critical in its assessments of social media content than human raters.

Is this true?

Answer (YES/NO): YES